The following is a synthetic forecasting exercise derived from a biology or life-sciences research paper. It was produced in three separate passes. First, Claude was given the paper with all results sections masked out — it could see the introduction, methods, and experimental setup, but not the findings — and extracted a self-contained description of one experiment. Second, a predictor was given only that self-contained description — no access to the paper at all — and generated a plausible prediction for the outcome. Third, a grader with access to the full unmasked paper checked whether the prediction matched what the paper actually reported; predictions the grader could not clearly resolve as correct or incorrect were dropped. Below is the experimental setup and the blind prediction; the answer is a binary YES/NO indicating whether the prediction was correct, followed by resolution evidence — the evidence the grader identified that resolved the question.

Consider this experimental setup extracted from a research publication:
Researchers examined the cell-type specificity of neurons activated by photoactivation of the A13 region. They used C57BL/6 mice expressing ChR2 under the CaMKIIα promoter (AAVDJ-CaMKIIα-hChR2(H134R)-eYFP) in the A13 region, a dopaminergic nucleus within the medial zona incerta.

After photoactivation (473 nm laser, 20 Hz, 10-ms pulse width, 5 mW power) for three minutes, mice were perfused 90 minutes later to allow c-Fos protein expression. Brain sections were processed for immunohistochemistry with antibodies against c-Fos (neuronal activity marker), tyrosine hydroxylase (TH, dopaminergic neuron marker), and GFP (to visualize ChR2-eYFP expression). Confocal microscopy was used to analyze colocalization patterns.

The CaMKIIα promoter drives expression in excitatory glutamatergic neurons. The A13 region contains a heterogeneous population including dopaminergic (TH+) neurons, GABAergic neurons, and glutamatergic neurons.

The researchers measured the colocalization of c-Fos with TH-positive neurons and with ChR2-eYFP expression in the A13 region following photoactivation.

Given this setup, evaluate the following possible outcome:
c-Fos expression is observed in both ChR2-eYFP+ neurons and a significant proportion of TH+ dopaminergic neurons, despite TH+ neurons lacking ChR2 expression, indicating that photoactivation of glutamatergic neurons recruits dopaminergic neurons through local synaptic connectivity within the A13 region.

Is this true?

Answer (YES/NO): NO